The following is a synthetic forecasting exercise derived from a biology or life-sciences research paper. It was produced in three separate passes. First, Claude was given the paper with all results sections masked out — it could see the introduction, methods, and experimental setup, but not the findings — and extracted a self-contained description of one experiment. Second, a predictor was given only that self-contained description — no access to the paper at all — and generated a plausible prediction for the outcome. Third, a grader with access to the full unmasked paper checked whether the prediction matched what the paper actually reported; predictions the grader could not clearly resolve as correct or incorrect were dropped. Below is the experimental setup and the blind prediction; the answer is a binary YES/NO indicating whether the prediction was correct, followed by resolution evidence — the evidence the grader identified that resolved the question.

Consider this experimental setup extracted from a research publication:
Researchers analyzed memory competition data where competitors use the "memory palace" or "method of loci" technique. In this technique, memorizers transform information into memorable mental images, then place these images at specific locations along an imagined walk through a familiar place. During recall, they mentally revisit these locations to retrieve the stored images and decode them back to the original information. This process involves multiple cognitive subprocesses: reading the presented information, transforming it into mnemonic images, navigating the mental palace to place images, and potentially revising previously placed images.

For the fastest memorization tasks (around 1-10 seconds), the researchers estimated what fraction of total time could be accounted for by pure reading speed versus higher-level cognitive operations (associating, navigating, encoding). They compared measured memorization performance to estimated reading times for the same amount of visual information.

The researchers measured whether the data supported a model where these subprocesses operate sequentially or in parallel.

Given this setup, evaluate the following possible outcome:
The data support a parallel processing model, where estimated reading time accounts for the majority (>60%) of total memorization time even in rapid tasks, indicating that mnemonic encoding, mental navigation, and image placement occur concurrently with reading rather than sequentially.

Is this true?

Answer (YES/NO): NO